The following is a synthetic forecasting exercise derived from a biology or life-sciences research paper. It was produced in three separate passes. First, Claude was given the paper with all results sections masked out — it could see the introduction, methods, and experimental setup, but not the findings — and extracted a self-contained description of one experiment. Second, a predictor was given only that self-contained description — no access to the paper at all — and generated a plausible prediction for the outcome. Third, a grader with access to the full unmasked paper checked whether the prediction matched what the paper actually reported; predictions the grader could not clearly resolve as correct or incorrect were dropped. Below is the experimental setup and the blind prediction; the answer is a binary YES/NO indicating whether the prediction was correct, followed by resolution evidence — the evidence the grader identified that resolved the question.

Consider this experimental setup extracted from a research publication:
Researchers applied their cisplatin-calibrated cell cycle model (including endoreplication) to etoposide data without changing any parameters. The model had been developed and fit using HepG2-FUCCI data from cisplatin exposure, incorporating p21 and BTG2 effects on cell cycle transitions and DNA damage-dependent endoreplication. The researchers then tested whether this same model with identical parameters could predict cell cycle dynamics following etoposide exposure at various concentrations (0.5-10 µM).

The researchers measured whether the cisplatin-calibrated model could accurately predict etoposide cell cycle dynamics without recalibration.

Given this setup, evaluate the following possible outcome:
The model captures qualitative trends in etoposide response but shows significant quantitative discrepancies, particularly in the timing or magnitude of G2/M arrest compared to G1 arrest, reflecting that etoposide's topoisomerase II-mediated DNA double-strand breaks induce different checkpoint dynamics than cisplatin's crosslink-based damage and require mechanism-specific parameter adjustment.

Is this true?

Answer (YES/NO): YES